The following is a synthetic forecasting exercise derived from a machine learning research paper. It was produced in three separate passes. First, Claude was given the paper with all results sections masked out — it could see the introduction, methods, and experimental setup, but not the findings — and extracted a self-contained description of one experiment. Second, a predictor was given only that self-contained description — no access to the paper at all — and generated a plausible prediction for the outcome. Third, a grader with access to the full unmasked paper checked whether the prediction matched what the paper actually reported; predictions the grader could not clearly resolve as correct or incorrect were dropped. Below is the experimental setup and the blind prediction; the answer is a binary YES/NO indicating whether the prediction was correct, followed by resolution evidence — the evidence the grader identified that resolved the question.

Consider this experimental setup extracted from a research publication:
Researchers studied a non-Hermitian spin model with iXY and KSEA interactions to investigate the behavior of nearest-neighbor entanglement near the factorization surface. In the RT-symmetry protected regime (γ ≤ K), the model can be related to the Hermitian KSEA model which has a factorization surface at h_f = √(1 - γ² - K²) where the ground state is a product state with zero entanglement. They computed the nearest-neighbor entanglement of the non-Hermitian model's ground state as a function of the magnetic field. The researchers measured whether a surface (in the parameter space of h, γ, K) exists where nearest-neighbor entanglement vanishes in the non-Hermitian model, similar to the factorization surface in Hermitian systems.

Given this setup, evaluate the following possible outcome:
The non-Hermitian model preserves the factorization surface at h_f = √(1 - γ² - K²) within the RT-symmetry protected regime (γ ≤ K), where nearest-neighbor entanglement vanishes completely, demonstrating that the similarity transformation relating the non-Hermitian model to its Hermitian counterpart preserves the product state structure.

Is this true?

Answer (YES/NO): NO